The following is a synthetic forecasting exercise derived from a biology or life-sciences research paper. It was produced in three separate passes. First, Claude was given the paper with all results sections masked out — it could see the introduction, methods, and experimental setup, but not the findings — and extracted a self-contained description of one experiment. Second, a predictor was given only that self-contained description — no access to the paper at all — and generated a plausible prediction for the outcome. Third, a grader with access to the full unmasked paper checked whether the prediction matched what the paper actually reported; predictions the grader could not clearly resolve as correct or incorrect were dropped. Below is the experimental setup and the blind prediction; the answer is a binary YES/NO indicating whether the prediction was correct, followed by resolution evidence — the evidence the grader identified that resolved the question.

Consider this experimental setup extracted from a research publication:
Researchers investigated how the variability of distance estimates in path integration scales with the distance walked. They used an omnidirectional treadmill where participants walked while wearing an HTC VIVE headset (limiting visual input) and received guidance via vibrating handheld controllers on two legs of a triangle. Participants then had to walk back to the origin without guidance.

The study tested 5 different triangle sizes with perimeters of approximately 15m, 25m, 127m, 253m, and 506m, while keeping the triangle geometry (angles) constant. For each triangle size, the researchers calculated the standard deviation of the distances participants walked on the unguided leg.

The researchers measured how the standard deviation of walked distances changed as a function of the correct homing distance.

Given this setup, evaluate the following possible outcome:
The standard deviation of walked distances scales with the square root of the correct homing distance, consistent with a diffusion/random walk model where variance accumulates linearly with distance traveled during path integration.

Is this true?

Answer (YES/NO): NO